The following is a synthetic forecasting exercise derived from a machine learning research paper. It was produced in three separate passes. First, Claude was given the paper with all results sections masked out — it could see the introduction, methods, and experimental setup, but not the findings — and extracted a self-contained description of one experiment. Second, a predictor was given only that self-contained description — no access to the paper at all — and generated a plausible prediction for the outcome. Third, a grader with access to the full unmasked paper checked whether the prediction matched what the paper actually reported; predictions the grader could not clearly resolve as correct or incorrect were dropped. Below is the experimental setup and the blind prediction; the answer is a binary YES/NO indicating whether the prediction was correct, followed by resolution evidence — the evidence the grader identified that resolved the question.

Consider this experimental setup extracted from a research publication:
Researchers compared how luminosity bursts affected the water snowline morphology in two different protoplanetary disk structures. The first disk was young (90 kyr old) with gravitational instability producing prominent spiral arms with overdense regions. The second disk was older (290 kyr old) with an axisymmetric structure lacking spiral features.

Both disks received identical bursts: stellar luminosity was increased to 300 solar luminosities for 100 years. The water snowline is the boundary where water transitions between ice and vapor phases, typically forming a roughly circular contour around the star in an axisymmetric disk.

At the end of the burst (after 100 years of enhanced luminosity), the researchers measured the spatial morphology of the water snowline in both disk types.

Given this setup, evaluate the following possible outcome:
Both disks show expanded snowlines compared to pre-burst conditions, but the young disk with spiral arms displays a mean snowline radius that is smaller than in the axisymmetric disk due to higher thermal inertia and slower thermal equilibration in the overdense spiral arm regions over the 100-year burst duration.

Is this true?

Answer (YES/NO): NO